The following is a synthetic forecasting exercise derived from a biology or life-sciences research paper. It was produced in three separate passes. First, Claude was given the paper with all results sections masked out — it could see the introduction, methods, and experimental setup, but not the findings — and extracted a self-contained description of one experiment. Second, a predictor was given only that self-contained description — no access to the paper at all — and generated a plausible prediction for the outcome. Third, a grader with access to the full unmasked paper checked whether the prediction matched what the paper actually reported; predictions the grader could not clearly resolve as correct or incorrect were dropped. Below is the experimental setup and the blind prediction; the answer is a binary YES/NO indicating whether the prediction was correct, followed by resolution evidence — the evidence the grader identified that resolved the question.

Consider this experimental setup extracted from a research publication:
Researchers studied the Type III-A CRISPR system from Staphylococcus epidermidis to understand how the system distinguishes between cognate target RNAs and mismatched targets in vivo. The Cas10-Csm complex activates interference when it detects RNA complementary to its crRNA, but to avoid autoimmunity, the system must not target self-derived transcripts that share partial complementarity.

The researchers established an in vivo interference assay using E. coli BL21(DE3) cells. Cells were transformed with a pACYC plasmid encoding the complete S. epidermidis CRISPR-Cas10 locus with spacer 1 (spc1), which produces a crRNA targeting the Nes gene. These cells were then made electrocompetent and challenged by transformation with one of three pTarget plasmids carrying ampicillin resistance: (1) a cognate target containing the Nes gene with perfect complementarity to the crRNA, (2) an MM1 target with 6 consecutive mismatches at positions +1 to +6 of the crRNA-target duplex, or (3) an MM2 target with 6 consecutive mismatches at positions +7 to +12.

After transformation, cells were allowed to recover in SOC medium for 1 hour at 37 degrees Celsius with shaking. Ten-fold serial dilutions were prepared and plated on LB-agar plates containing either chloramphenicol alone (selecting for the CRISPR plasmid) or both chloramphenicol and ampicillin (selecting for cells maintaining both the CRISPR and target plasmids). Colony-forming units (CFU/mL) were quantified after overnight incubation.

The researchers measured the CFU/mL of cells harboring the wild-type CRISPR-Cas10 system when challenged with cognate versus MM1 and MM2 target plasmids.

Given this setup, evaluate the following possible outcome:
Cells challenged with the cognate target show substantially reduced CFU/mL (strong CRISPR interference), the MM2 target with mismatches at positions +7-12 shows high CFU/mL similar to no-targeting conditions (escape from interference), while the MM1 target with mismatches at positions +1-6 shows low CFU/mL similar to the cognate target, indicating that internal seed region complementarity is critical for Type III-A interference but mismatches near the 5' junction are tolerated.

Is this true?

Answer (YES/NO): NO